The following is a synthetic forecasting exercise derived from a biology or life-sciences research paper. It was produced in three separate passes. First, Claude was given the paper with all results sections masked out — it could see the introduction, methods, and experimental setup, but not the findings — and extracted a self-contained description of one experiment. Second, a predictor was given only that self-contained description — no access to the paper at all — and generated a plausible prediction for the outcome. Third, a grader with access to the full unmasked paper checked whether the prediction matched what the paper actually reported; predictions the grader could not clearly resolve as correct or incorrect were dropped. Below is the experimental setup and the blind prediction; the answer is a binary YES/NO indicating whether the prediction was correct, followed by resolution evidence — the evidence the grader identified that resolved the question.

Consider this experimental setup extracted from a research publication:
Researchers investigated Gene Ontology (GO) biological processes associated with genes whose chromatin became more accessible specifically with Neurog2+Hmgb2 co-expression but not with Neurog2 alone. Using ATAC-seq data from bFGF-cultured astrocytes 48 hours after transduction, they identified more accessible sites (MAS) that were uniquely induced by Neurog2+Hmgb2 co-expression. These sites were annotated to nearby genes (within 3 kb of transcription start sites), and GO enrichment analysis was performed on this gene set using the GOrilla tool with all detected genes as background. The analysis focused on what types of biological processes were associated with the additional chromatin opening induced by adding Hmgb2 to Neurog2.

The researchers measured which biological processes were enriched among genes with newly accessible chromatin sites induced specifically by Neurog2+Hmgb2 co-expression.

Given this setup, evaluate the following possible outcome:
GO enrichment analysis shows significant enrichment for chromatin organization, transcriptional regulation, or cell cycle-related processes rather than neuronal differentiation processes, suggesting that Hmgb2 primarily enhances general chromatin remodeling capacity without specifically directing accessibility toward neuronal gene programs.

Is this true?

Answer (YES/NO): NO